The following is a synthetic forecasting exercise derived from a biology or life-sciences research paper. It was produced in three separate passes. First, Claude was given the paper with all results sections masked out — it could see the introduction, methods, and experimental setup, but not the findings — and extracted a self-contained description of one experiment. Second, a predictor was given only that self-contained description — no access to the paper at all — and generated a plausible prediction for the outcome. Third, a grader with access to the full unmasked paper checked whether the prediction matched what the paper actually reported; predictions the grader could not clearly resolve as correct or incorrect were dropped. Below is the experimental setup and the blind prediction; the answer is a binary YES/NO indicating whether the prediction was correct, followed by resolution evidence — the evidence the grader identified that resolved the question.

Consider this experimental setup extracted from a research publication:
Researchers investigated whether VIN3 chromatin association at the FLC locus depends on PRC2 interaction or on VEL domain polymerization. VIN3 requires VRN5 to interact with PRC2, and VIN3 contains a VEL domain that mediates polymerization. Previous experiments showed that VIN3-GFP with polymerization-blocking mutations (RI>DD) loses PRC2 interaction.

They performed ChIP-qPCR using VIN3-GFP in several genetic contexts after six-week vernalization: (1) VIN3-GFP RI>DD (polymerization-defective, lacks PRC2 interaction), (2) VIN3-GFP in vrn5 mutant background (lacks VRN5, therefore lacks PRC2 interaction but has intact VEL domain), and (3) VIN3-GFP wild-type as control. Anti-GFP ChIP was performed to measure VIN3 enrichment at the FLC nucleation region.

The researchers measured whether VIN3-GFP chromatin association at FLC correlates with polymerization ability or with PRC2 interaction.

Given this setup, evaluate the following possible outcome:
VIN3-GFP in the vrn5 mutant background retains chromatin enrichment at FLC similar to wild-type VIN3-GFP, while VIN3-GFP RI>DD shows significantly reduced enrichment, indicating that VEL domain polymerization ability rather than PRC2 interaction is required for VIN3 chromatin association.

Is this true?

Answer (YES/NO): YES